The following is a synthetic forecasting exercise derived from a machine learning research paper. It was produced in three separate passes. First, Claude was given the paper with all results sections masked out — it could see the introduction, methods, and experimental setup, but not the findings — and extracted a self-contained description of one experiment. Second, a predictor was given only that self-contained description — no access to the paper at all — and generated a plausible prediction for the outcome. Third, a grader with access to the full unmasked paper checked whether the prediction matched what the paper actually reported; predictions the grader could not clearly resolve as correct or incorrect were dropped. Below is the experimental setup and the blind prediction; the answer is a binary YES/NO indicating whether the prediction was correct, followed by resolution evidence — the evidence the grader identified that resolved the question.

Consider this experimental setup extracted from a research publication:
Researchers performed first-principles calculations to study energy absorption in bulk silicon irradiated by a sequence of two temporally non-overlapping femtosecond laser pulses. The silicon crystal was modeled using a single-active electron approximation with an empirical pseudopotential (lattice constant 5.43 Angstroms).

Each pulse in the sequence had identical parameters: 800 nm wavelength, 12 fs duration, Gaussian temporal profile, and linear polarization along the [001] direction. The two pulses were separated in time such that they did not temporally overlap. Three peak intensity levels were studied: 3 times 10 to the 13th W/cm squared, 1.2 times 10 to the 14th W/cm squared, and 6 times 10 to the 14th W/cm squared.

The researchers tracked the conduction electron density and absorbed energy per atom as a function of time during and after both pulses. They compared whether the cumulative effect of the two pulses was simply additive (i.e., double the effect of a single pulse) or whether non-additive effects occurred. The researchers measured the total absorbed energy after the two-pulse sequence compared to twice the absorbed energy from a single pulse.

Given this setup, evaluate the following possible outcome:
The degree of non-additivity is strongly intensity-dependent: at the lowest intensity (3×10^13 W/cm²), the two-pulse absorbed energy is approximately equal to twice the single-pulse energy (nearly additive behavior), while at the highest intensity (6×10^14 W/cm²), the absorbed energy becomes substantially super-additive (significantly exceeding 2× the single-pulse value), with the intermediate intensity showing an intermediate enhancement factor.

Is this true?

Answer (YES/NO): NO